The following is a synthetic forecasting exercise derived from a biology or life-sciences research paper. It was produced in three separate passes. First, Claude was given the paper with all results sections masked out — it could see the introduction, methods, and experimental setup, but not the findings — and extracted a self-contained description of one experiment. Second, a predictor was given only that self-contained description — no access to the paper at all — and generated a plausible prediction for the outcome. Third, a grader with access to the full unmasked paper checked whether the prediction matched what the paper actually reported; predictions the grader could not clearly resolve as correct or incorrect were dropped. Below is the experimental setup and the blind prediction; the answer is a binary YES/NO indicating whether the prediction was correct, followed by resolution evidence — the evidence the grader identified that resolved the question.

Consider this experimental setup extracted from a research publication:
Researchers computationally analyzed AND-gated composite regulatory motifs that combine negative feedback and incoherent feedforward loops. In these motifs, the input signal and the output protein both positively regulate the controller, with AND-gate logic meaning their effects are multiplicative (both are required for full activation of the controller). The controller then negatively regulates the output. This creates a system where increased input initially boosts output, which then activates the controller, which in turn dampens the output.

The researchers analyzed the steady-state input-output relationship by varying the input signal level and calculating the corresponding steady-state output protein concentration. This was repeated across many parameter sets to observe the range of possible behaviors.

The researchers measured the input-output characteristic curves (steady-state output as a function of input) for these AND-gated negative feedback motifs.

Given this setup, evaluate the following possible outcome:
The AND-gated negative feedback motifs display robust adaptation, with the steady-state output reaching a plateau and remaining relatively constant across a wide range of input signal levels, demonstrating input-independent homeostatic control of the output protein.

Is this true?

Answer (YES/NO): YES